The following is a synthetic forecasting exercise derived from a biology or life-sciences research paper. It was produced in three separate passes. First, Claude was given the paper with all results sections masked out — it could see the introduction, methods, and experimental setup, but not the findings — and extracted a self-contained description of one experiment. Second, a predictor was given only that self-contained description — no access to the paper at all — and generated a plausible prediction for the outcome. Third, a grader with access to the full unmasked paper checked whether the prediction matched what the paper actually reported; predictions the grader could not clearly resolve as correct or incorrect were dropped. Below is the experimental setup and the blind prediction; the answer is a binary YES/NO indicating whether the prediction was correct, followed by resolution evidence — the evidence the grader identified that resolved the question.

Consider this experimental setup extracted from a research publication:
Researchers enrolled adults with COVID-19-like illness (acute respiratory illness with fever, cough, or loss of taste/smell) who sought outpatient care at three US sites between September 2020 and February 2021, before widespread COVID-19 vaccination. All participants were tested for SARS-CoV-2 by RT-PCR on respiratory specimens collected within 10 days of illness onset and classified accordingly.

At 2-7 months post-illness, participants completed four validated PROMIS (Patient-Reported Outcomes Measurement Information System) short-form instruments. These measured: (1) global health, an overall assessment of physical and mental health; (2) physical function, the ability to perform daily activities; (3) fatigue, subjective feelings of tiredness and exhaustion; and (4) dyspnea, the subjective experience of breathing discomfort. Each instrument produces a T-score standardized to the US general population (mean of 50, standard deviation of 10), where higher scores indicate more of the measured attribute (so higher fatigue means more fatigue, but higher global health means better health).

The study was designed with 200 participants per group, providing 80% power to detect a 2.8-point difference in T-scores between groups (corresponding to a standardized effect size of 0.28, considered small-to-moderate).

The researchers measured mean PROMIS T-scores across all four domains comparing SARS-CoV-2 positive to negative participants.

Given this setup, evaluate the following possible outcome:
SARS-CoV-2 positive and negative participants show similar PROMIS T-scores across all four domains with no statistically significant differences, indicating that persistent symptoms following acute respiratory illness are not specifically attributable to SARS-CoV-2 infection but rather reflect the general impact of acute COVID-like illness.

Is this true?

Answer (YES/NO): YES